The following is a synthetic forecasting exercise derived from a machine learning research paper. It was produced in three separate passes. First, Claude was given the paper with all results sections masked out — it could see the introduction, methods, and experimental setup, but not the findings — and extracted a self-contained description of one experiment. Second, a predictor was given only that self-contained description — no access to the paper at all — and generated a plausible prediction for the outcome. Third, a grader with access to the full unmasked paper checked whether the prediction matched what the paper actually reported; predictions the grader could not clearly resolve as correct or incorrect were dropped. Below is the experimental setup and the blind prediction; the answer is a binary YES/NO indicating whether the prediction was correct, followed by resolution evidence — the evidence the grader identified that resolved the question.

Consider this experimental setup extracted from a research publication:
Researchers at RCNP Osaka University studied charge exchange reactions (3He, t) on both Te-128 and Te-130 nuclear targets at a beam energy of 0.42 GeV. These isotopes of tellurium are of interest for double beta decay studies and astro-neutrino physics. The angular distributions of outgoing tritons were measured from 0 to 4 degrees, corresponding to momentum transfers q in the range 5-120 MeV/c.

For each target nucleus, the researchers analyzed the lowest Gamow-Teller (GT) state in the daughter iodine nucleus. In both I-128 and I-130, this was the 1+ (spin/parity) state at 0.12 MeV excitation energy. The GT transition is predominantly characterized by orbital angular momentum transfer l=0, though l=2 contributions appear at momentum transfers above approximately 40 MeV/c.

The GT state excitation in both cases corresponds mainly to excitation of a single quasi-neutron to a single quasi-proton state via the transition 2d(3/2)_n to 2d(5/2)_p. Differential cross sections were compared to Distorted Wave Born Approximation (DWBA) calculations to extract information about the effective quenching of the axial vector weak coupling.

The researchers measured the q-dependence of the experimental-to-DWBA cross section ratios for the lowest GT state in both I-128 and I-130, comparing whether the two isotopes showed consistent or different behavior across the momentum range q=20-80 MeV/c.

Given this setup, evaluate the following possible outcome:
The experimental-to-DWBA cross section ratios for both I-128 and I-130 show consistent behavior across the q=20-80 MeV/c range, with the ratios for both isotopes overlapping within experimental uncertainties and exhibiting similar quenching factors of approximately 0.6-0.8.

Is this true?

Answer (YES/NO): NO